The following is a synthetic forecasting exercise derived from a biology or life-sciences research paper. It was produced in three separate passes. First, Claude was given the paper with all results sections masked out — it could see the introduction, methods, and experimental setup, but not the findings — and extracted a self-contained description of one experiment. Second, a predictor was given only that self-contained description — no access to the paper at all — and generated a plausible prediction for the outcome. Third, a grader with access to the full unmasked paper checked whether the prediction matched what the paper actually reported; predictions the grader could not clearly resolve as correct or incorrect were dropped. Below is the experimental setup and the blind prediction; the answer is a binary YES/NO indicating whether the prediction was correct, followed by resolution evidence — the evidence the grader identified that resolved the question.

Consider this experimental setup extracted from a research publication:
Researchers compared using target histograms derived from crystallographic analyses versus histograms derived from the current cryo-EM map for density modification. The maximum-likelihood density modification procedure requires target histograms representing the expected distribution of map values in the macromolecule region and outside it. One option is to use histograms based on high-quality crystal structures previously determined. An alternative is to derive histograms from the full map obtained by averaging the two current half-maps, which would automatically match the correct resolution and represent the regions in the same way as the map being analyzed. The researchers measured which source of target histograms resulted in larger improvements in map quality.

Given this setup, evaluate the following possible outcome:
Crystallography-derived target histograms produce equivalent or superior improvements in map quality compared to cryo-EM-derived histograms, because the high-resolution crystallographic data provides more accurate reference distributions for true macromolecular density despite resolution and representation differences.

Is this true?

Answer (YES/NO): YES